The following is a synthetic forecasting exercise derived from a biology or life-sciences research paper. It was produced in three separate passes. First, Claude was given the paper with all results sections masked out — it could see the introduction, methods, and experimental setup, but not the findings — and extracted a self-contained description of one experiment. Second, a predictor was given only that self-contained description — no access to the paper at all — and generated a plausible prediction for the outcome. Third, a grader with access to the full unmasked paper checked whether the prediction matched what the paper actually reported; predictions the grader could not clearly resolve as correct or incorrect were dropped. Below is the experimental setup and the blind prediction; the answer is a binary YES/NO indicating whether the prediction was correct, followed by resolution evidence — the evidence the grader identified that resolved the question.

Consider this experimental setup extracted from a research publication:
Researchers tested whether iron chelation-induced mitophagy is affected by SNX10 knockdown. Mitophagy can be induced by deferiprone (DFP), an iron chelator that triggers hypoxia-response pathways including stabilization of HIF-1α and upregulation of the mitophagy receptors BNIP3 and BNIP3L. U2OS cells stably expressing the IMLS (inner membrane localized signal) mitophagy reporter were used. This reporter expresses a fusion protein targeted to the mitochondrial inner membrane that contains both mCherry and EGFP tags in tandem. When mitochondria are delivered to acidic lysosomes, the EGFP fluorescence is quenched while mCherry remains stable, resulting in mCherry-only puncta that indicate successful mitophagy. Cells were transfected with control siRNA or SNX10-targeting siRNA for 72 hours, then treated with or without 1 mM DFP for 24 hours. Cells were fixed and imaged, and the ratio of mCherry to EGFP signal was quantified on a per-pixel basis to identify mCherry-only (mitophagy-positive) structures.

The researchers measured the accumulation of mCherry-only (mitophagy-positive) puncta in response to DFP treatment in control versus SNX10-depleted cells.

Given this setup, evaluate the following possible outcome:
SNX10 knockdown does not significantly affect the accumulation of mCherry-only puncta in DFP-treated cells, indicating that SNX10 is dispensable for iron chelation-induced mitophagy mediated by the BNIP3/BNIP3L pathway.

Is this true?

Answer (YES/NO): YES